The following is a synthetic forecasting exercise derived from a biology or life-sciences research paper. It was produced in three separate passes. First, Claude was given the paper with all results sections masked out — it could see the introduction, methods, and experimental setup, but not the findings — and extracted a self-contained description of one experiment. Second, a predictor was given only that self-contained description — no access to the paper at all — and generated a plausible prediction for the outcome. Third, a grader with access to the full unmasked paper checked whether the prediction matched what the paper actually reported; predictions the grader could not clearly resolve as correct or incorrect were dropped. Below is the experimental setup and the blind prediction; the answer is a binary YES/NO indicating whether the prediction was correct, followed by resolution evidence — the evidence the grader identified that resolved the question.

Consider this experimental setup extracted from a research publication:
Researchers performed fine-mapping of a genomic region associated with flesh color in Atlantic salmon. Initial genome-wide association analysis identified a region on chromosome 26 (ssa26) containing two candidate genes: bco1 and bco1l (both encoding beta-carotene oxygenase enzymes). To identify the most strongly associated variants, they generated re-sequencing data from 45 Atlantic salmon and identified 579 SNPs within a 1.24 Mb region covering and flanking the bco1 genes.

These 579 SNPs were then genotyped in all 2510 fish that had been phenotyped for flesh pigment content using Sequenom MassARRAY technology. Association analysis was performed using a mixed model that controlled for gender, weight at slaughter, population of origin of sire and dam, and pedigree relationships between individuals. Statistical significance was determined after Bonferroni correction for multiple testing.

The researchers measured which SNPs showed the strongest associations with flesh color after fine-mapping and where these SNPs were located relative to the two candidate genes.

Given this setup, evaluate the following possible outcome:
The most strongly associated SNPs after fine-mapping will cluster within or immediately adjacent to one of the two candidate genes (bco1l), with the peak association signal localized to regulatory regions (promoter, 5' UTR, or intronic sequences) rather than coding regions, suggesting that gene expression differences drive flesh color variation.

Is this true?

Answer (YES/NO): NO